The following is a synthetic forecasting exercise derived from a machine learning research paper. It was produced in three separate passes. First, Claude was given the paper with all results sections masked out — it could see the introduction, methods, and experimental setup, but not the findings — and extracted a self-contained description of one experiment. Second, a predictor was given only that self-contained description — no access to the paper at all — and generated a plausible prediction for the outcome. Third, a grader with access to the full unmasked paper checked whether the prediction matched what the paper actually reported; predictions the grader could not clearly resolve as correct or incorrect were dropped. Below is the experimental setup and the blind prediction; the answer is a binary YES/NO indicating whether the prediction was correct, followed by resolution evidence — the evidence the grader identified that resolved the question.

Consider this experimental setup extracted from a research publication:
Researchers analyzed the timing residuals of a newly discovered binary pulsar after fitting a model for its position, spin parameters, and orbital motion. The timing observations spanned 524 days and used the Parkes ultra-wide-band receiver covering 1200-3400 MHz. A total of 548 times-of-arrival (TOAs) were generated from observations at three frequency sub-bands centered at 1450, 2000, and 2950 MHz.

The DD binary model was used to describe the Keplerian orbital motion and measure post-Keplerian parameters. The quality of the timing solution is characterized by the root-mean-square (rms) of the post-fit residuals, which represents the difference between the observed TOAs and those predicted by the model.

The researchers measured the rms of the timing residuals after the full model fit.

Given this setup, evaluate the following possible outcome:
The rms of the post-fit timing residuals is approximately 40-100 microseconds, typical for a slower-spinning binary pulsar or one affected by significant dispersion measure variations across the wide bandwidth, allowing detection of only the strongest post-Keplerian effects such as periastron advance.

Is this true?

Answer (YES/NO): YES